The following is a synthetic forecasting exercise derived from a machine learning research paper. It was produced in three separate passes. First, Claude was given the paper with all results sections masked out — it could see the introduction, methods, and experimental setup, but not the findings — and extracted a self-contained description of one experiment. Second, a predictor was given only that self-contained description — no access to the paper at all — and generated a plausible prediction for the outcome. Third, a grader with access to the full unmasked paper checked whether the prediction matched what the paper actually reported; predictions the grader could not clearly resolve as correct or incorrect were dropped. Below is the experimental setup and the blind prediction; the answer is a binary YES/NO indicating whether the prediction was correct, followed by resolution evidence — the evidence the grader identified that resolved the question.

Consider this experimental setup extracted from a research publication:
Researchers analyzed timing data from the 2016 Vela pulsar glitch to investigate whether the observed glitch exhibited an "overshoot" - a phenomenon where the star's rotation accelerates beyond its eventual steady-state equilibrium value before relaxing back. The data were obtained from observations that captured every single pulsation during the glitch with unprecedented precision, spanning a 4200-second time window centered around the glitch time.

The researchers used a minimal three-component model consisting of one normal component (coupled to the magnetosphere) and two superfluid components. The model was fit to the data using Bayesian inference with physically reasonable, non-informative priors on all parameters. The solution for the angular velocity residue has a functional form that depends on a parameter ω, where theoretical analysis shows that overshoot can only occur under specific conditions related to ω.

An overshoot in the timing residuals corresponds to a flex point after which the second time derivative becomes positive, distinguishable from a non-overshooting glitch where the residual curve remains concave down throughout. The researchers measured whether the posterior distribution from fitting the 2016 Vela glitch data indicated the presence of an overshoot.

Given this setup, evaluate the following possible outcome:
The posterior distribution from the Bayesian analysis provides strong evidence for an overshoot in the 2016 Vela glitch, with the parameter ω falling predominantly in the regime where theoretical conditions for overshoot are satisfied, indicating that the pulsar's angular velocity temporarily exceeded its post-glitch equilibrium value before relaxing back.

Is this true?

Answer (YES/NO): YES